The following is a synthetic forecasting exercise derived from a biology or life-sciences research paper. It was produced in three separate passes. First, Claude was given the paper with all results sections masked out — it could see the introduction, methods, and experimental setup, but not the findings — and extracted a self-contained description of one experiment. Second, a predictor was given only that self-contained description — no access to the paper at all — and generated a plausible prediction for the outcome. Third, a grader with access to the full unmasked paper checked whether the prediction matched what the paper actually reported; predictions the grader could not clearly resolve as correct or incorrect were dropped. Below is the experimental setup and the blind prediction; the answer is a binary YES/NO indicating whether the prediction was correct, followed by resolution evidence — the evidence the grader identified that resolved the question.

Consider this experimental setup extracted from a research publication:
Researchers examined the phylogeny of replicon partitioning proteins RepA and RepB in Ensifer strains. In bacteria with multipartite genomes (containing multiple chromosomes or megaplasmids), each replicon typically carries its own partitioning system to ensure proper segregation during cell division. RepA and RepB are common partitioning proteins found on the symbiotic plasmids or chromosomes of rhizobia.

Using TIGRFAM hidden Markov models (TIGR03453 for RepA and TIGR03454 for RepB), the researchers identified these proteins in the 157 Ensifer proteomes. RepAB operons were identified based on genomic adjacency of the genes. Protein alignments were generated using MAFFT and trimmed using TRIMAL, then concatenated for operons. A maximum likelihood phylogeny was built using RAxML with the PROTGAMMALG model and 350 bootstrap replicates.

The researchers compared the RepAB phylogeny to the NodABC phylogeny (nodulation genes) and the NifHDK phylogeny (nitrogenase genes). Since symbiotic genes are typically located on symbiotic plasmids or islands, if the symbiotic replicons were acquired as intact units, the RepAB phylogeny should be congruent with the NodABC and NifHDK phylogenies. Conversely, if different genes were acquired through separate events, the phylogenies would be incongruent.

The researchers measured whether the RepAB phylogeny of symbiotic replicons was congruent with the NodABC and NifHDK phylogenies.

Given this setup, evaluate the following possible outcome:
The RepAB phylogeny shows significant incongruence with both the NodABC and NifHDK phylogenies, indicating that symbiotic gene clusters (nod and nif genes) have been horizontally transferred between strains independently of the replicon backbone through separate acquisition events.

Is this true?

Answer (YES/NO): NO